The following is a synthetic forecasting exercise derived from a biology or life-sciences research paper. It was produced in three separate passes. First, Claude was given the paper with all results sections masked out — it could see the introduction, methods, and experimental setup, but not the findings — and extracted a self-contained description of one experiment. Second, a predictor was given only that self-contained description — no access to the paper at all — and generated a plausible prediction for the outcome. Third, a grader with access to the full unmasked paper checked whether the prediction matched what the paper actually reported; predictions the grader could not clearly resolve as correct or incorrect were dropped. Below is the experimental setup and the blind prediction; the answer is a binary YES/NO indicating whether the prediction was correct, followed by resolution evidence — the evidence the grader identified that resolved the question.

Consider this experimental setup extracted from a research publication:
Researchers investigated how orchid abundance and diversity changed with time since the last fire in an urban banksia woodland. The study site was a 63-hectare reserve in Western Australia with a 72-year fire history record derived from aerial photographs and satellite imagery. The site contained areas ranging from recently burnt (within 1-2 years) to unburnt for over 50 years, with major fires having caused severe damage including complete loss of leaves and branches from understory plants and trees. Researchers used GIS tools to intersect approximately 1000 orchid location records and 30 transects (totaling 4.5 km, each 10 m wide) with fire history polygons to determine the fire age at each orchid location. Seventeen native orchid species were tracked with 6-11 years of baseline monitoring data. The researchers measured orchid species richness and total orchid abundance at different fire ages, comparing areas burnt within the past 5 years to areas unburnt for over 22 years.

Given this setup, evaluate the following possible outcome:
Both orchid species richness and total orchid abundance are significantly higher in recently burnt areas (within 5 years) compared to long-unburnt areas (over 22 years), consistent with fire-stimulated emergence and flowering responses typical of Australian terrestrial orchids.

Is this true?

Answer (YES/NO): NO